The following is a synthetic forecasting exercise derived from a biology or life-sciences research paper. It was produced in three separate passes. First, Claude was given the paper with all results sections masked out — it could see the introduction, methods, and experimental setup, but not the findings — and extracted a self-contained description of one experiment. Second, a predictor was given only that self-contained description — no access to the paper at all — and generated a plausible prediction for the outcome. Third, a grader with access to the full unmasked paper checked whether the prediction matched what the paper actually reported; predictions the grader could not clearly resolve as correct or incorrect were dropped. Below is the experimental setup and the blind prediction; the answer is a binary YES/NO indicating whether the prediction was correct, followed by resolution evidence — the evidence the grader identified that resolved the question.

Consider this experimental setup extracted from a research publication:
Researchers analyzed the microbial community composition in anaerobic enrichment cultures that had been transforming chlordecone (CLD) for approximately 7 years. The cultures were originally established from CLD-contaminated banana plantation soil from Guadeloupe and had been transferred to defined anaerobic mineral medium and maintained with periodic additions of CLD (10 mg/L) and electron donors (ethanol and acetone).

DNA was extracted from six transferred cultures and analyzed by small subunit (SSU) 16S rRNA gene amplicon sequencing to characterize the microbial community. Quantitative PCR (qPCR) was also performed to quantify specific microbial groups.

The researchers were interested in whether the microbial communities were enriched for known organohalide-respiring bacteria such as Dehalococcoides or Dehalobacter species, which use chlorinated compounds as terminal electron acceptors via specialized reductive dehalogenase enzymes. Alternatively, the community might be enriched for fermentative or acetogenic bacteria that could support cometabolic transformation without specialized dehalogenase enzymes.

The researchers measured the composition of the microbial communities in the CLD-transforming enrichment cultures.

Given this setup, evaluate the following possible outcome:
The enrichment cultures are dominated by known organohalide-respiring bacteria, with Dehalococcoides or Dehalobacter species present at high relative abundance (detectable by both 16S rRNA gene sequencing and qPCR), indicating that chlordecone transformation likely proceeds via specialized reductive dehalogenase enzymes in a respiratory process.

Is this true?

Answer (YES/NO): NO